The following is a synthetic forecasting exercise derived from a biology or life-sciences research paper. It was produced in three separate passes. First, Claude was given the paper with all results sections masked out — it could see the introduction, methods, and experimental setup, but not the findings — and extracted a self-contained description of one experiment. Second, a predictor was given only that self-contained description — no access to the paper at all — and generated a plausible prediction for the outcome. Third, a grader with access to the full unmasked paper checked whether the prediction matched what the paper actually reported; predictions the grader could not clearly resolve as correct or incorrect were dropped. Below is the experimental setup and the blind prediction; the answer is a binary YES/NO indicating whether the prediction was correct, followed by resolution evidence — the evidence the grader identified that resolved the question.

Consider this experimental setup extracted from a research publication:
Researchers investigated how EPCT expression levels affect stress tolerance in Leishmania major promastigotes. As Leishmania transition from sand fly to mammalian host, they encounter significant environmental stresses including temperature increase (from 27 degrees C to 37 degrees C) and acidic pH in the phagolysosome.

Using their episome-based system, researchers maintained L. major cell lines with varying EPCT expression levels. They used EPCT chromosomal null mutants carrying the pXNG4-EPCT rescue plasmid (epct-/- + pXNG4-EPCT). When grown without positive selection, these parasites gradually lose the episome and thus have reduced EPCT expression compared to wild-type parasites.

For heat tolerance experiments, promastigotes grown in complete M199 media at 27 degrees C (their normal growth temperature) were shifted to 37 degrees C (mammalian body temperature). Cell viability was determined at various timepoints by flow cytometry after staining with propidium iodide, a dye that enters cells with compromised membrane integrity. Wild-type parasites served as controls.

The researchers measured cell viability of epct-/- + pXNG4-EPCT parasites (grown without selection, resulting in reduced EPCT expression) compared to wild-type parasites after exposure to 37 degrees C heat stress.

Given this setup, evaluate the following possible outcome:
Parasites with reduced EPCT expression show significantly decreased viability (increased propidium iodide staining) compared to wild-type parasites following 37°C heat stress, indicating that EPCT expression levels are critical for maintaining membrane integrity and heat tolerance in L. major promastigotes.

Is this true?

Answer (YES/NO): NO